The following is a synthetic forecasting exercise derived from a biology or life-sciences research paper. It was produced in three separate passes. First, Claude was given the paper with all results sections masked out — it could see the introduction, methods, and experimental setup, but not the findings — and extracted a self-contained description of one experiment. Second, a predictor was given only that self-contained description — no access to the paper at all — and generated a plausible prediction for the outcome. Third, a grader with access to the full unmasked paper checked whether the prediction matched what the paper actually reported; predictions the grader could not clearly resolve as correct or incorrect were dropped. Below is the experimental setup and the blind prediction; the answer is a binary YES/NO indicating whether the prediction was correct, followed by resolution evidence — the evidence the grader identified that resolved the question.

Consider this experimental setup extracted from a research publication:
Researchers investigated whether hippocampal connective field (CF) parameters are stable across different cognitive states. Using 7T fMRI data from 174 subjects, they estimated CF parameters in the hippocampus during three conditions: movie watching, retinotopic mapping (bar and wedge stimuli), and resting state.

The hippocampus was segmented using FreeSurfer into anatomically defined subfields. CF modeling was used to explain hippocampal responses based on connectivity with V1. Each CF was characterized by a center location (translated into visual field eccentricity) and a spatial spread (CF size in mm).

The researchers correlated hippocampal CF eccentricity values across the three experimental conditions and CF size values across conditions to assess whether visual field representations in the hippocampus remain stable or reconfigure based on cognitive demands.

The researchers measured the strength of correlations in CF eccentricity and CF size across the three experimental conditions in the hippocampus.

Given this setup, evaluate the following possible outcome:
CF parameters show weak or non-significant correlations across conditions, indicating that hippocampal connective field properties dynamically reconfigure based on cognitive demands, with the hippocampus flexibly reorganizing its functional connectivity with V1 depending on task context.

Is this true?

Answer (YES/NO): NO